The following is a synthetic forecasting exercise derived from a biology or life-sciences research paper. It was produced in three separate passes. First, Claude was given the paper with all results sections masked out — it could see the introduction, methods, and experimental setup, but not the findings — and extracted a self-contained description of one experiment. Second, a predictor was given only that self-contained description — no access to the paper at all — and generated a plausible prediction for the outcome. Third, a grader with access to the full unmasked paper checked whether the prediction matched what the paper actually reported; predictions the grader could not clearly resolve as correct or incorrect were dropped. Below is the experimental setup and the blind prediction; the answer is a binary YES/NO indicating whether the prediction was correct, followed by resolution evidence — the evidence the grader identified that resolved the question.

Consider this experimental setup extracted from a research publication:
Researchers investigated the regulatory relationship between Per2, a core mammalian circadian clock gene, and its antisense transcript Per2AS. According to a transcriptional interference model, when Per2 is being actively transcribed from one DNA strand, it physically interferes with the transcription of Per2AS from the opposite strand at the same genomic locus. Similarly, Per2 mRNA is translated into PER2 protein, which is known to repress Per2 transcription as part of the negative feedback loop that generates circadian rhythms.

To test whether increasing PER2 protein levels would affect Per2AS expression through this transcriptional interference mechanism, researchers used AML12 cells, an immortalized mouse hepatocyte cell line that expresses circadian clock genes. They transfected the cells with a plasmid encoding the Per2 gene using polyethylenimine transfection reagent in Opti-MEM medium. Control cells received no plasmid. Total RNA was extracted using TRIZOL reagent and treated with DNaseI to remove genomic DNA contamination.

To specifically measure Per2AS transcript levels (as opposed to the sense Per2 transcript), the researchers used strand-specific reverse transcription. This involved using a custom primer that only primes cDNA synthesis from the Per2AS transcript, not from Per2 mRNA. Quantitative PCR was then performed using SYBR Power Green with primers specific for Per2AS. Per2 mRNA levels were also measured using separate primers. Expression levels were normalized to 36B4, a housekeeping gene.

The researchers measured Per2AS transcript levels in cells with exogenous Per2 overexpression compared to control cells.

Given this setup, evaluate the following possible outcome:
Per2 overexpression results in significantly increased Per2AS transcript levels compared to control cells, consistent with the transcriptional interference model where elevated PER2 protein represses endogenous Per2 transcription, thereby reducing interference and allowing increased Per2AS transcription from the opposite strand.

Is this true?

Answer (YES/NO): NO